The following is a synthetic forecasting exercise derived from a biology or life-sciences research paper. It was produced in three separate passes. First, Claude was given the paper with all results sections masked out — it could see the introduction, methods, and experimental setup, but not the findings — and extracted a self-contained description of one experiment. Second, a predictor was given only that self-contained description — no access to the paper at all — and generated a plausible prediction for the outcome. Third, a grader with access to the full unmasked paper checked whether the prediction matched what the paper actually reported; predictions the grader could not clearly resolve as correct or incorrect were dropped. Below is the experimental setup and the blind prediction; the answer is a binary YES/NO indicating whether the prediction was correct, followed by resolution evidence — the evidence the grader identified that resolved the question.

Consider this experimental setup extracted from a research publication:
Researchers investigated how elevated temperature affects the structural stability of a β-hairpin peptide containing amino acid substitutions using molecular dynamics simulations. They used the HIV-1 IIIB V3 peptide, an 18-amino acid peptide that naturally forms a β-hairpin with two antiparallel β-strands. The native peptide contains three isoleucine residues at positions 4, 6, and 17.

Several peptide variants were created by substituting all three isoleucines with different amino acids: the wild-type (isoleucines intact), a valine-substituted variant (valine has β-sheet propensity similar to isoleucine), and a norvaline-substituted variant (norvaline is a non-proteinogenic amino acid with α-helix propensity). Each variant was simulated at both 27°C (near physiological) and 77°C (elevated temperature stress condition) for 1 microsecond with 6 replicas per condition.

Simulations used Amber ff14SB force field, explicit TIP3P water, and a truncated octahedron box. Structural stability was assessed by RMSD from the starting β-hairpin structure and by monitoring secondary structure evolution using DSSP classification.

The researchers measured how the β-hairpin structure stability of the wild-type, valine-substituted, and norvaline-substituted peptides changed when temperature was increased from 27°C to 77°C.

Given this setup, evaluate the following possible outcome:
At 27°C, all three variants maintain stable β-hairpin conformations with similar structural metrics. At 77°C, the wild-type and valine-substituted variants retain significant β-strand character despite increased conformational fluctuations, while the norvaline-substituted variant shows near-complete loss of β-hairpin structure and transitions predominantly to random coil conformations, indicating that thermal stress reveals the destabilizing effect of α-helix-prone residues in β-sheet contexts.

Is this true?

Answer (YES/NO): NO